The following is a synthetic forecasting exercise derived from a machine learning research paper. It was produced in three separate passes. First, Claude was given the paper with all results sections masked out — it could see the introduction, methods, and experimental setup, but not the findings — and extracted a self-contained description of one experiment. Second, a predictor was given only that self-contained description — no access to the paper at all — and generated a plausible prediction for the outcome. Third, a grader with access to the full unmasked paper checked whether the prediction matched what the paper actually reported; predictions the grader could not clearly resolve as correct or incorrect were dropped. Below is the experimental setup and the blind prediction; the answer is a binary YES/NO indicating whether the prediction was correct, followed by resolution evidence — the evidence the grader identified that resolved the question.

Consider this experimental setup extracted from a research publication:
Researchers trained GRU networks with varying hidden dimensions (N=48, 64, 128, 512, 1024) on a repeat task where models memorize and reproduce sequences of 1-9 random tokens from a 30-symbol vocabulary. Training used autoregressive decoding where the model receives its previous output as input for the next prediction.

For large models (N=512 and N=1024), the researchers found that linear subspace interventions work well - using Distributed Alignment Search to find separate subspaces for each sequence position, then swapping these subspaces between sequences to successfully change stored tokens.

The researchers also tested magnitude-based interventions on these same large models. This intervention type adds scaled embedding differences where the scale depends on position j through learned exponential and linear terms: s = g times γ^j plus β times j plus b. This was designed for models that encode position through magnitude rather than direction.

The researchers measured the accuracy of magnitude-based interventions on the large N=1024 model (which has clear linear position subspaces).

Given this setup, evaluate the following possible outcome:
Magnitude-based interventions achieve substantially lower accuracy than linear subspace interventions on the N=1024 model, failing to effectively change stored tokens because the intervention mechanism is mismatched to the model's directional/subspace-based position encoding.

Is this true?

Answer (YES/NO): NO